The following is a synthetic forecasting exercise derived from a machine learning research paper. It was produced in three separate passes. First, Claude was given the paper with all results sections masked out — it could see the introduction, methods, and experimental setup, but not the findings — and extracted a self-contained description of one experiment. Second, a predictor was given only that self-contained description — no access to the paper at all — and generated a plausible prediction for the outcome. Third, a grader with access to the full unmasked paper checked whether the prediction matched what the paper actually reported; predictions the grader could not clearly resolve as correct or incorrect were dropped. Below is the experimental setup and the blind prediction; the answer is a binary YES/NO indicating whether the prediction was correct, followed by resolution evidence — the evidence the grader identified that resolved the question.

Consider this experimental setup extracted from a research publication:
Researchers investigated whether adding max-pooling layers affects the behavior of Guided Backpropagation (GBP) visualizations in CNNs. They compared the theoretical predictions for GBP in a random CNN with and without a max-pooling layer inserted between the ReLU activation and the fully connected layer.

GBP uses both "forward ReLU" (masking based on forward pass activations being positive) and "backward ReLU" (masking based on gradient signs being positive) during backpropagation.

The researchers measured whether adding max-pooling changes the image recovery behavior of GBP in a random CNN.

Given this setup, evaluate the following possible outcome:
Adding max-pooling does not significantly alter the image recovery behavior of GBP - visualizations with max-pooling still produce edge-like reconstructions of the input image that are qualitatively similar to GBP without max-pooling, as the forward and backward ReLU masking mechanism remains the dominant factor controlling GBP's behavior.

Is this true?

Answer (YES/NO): YES